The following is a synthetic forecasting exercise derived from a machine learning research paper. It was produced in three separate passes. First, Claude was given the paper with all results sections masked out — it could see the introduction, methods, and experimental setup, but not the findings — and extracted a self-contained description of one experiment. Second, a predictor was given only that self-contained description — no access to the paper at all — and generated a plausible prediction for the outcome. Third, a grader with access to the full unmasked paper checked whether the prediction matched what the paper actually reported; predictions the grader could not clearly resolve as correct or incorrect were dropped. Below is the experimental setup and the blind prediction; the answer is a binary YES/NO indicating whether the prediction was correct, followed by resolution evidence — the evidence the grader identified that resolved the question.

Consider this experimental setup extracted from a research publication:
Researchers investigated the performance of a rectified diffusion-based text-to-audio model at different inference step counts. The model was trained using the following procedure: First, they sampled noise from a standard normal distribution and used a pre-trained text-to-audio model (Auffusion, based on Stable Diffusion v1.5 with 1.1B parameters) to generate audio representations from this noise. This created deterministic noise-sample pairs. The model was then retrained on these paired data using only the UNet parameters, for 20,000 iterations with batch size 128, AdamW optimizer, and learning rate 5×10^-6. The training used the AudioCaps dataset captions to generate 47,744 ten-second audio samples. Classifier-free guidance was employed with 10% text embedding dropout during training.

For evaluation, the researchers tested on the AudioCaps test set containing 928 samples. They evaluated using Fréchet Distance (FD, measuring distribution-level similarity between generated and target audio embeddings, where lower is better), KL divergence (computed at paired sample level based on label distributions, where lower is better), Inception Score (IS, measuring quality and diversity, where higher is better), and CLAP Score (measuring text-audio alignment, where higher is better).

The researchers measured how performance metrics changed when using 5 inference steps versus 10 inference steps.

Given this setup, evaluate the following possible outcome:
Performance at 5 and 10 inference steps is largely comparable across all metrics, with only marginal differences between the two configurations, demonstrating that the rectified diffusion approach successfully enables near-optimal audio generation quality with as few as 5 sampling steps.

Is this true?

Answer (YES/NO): NO